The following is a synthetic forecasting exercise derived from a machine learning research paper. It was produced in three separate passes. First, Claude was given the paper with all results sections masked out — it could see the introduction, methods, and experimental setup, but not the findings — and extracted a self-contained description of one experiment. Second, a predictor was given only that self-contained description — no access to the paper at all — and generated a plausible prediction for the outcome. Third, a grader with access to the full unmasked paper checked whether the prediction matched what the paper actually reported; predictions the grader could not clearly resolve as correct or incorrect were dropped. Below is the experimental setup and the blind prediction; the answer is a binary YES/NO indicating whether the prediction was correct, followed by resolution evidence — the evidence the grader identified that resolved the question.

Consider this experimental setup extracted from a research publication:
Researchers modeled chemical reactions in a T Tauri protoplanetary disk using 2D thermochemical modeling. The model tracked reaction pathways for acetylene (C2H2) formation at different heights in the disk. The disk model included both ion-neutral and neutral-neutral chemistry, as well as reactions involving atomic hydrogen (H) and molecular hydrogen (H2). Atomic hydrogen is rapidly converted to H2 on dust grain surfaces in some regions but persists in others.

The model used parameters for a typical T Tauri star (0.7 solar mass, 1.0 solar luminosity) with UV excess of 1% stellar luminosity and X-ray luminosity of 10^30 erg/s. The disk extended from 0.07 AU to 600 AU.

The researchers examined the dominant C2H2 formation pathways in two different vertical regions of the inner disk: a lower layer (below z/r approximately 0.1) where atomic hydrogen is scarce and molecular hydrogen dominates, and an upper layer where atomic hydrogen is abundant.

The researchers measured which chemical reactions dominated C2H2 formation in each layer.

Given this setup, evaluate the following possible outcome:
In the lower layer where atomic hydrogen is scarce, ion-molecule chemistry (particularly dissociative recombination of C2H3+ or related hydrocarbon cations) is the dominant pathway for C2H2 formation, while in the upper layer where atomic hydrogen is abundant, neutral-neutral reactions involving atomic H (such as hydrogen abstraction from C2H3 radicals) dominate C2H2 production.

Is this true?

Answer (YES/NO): NO